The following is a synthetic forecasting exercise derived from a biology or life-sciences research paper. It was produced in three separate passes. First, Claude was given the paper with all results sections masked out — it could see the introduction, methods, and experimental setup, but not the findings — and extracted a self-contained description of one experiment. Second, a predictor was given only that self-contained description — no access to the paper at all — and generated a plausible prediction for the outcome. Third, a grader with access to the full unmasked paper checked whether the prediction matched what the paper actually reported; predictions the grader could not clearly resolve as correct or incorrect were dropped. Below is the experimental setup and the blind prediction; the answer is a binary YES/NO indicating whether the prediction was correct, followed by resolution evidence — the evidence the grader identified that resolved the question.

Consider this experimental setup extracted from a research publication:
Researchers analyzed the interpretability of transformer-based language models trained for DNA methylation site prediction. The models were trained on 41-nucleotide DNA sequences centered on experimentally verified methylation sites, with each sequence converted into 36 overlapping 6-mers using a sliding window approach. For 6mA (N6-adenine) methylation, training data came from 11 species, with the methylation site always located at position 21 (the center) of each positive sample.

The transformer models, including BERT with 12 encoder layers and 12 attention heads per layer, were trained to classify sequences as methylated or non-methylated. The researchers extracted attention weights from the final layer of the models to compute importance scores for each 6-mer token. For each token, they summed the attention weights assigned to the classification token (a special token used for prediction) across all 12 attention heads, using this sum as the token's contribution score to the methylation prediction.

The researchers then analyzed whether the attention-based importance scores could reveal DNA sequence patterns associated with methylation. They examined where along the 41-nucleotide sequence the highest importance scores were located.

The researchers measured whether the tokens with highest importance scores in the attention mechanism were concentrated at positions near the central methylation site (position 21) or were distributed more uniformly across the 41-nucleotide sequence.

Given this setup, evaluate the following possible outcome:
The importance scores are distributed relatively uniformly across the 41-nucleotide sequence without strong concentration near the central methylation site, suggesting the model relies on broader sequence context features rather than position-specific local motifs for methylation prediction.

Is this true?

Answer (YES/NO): NO